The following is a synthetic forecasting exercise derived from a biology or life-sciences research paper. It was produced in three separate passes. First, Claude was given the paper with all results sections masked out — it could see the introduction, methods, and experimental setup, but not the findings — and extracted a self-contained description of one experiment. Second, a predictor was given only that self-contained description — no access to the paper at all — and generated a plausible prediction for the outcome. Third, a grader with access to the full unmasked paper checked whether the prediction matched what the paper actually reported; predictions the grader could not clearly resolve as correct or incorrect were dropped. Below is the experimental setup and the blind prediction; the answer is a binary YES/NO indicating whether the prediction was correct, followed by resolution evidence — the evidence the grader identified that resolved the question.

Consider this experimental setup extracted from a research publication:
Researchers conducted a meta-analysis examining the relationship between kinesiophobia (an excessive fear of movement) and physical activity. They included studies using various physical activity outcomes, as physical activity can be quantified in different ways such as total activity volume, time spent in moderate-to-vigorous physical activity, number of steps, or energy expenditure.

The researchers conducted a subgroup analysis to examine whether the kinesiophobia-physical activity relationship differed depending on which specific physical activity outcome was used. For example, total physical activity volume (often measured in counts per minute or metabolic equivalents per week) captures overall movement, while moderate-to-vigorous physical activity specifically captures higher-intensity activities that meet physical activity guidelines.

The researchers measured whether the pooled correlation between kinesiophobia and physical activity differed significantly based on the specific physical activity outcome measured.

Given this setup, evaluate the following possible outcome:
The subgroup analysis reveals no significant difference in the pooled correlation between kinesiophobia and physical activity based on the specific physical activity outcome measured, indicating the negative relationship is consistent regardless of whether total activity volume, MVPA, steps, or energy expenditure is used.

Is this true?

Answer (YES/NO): NO